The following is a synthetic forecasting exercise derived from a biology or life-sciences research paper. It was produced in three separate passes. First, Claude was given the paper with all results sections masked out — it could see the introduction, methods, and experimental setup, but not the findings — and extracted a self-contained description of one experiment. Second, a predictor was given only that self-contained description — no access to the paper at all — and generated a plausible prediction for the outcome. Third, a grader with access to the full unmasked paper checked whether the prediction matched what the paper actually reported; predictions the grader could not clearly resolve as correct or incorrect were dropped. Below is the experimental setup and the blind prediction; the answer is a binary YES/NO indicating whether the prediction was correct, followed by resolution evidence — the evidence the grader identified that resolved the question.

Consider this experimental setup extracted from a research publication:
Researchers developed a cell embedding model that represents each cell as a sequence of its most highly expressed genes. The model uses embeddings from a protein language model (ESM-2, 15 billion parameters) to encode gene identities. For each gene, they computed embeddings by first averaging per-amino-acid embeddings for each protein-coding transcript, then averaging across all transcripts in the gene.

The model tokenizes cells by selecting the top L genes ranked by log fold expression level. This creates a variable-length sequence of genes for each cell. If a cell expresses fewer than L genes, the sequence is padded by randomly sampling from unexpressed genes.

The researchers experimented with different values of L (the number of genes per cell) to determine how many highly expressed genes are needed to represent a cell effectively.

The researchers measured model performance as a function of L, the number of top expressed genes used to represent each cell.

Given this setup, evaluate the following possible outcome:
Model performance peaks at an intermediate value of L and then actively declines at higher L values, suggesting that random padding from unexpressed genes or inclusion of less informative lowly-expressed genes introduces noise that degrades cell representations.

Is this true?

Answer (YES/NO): NO